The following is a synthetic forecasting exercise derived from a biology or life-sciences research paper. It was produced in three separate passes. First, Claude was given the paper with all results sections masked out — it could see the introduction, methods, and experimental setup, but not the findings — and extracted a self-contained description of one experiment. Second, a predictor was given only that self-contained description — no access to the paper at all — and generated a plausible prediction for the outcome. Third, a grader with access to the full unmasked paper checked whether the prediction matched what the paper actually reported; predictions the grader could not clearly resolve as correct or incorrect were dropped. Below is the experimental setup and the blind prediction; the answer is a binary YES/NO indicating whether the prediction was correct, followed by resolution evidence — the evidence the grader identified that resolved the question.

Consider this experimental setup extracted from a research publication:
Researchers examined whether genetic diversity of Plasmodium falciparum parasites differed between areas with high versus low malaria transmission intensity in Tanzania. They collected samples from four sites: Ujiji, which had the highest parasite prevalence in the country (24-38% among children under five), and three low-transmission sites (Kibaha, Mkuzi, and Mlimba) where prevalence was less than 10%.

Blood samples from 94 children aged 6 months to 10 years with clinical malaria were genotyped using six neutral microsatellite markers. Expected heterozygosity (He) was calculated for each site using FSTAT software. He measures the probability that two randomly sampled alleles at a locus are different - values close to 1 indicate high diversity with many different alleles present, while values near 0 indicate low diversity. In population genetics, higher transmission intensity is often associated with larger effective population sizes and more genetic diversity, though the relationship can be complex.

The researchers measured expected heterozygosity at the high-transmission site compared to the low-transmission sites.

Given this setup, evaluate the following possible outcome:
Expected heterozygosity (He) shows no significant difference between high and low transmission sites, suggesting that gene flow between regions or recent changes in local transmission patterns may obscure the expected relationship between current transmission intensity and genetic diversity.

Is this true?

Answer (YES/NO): YES